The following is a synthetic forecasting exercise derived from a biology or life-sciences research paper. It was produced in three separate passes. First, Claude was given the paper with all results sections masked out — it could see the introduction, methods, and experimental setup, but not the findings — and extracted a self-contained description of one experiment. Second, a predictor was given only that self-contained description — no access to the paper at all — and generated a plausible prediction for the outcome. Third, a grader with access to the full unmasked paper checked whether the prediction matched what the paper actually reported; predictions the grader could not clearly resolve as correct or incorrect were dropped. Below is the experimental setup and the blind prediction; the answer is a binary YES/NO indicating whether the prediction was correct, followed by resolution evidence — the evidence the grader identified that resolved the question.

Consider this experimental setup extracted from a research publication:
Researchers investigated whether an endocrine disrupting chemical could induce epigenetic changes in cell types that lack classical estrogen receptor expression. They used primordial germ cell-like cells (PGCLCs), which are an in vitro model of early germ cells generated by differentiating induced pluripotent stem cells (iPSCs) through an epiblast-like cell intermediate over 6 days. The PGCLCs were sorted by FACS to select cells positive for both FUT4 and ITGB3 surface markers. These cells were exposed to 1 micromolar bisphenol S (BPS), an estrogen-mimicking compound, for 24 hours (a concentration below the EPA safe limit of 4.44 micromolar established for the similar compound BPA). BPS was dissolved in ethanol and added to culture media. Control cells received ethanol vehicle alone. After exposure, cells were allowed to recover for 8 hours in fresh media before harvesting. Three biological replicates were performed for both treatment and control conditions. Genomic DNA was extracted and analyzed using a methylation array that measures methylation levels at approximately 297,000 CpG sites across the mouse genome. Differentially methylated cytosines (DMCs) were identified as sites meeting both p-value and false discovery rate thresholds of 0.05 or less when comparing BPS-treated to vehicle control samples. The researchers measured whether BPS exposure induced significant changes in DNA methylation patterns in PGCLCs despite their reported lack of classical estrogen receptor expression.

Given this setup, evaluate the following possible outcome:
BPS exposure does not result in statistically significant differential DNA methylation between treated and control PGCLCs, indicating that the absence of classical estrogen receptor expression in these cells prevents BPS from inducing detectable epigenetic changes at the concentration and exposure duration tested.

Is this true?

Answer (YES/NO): NO